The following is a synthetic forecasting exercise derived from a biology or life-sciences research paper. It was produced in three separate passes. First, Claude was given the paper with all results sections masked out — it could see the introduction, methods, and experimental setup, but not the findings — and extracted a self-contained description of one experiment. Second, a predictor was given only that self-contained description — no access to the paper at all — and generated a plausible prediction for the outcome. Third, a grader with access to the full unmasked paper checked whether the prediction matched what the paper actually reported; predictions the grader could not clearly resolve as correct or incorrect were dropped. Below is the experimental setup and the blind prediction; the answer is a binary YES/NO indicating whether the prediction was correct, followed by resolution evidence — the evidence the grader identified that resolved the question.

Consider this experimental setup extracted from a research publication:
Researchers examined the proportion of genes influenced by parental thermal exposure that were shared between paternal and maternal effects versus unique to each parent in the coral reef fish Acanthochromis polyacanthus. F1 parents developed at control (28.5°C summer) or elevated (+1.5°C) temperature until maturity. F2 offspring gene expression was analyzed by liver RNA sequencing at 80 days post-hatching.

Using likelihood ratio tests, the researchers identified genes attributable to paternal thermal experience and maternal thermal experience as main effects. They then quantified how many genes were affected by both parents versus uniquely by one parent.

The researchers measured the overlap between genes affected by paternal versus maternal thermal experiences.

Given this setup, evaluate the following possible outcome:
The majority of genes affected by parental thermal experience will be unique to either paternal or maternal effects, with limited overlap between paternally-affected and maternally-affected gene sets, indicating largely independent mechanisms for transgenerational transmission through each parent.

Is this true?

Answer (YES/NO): NO